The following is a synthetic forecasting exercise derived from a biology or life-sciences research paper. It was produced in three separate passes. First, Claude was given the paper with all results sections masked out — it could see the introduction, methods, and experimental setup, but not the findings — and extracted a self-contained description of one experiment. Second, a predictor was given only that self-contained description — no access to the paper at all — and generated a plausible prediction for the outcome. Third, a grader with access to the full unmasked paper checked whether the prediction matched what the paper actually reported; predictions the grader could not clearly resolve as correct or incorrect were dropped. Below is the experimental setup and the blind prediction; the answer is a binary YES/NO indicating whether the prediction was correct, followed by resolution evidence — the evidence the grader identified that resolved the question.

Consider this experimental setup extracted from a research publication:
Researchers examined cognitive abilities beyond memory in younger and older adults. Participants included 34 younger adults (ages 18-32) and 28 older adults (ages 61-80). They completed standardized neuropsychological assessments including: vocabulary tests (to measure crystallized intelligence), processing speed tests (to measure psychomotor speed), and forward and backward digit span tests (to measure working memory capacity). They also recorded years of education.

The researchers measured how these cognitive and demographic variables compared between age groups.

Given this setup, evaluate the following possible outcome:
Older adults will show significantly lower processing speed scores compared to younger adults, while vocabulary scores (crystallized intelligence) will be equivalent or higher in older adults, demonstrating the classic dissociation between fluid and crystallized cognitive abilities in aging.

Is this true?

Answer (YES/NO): YES